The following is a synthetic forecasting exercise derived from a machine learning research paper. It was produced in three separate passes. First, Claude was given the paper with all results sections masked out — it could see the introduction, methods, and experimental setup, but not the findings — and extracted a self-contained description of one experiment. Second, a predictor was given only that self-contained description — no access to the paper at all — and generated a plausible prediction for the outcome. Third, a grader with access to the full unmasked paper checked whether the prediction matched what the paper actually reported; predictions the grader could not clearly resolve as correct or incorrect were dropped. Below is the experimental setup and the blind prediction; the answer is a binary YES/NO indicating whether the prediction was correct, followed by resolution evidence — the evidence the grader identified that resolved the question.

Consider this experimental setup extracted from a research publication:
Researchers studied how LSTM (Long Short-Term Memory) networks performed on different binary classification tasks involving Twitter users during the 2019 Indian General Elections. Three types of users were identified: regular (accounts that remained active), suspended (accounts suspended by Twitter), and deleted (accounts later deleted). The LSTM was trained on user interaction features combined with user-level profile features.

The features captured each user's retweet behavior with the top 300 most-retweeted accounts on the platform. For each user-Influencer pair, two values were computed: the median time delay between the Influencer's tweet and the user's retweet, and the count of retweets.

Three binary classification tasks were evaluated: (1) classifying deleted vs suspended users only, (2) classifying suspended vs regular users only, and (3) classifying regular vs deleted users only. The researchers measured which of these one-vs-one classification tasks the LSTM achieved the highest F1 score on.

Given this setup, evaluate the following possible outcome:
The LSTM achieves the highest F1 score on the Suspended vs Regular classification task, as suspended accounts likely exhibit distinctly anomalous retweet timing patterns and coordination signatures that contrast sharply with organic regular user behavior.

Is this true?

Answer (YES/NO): YES